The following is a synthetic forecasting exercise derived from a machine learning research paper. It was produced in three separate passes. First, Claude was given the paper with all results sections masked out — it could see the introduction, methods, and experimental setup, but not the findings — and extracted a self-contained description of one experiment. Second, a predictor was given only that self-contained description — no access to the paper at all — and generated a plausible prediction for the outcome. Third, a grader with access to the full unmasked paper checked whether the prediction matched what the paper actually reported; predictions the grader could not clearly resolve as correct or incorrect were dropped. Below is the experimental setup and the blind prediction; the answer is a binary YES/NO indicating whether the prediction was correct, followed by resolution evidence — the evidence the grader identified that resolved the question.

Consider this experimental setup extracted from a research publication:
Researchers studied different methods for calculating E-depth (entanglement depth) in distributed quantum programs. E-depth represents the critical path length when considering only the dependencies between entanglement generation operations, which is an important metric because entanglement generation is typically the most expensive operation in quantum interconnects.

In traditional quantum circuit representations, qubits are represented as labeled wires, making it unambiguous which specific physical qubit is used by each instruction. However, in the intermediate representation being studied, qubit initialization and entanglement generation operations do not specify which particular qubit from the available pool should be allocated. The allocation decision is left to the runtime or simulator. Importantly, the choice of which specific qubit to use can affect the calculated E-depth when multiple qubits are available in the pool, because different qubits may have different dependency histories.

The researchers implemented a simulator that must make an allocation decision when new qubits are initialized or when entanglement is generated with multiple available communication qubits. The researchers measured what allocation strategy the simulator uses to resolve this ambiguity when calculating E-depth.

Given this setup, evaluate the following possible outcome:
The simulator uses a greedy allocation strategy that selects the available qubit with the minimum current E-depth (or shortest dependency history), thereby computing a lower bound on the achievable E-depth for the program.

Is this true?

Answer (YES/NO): NO